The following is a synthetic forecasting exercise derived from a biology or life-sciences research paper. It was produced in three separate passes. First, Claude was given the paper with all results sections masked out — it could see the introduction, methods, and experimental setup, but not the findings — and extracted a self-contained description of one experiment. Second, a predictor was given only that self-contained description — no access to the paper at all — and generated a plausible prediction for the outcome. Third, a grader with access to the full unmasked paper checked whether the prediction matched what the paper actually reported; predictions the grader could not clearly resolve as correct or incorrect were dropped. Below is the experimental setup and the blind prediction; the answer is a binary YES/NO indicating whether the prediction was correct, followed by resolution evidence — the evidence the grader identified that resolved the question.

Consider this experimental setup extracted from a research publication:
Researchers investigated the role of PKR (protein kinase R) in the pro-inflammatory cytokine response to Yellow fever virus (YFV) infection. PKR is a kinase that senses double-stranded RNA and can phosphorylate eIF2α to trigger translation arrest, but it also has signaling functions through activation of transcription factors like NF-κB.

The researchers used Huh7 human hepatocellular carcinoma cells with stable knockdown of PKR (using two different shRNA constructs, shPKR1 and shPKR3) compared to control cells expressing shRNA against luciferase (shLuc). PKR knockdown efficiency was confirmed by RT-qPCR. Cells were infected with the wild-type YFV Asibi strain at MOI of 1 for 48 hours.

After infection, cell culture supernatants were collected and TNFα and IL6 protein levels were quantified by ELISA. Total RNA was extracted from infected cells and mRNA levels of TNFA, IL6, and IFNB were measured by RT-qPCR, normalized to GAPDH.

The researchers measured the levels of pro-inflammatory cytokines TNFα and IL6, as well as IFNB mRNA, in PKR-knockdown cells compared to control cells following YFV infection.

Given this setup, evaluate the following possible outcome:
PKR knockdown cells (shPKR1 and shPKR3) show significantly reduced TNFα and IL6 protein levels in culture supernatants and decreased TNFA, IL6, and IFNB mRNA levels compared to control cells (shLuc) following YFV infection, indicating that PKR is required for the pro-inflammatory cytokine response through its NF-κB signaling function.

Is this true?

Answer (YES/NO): NO